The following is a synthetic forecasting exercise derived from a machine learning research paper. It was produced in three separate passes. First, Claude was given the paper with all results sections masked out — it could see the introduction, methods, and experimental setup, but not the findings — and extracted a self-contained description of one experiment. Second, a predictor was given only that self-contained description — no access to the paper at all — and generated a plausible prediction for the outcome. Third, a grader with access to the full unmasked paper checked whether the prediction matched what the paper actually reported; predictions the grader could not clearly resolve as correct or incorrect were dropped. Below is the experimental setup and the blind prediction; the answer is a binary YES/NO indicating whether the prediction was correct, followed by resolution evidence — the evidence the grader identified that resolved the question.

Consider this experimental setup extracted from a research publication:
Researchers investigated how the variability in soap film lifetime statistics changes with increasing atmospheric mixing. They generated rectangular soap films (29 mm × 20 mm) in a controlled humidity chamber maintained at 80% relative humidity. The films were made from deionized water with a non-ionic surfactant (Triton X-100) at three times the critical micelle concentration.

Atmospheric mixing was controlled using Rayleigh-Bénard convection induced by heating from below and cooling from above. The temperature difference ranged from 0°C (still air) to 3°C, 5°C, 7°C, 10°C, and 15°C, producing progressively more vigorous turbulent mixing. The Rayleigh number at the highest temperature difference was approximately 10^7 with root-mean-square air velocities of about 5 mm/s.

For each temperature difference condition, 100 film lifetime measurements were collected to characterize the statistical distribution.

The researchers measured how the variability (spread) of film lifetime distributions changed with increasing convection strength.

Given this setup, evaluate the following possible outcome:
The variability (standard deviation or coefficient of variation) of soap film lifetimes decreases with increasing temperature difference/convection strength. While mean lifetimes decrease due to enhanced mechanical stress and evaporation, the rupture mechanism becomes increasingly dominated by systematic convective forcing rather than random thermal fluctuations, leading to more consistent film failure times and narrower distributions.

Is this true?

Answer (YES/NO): NO